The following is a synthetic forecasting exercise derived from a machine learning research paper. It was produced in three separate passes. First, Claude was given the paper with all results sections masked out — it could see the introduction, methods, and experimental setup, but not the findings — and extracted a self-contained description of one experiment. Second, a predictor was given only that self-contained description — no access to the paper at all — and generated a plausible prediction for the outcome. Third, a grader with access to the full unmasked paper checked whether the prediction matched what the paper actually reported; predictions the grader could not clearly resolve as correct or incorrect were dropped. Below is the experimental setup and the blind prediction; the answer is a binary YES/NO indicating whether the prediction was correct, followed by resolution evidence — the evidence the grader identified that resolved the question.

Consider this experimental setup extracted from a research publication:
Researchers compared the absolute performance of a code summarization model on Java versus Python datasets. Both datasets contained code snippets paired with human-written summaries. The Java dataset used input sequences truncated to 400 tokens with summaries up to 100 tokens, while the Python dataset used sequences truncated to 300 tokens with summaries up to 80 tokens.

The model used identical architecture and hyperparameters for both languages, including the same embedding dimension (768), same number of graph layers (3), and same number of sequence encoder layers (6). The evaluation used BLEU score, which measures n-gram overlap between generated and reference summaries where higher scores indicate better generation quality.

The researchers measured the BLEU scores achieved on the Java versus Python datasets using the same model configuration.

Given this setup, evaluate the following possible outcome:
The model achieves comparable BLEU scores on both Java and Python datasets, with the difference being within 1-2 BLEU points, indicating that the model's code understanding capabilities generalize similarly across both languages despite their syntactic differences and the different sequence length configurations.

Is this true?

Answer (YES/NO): NO